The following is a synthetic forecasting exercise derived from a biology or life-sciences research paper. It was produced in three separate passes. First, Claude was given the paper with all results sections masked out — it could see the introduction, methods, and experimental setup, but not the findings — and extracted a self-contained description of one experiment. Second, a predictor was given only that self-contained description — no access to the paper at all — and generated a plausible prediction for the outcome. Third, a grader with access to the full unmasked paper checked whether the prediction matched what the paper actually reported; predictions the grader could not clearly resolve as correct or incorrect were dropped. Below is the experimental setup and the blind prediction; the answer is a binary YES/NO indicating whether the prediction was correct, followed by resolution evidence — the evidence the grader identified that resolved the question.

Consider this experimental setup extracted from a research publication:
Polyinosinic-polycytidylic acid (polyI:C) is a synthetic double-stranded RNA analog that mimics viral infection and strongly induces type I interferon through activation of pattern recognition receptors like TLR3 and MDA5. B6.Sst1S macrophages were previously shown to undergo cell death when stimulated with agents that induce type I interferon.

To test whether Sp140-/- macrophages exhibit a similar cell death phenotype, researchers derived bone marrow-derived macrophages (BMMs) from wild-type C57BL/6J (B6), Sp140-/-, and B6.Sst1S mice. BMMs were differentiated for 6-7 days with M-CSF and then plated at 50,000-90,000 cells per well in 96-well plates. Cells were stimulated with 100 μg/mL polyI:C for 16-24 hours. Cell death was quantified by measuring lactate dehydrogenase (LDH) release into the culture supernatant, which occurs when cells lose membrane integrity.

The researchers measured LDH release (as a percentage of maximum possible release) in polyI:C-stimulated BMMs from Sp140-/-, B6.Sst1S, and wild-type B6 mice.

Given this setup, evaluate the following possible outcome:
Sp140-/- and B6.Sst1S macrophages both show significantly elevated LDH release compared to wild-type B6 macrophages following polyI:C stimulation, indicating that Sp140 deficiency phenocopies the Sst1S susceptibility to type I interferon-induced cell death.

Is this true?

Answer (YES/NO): YES